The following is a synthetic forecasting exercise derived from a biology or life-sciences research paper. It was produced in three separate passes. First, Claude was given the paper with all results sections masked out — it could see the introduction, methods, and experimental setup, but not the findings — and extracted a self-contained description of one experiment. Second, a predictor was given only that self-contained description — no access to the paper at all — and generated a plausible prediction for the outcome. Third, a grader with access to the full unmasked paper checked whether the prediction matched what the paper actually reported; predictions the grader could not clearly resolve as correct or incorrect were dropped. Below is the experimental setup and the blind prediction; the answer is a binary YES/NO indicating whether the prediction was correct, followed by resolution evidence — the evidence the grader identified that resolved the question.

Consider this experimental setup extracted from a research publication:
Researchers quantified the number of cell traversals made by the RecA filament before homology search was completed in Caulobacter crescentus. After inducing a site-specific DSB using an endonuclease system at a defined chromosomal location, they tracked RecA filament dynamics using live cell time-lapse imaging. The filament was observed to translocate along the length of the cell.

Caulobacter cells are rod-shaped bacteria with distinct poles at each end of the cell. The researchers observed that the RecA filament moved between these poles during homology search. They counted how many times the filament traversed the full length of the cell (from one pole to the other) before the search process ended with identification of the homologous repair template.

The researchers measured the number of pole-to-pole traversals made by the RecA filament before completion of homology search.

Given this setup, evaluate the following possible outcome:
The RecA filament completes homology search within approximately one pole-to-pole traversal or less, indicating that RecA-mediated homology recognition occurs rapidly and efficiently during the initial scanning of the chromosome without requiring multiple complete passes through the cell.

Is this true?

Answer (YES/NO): NO